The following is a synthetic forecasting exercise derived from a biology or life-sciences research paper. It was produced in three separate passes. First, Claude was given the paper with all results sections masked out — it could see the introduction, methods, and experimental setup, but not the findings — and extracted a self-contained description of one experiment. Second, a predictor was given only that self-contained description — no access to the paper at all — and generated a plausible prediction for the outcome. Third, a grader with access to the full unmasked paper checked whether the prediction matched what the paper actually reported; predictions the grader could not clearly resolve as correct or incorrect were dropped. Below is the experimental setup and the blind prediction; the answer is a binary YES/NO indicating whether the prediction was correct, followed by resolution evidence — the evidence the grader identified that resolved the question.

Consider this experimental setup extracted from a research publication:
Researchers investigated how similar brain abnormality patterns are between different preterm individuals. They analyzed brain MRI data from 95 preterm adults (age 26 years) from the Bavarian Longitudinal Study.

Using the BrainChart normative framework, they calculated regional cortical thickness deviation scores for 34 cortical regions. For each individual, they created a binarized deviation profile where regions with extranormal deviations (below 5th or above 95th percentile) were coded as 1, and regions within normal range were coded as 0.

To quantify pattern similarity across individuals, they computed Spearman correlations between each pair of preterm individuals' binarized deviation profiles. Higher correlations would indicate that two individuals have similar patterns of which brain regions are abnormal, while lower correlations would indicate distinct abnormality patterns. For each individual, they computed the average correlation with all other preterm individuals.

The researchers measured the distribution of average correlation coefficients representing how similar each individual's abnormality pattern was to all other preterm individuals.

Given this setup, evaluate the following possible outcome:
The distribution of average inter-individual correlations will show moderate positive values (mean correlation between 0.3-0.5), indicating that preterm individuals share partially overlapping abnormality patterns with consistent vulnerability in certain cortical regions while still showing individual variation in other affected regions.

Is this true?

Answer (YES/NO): NO